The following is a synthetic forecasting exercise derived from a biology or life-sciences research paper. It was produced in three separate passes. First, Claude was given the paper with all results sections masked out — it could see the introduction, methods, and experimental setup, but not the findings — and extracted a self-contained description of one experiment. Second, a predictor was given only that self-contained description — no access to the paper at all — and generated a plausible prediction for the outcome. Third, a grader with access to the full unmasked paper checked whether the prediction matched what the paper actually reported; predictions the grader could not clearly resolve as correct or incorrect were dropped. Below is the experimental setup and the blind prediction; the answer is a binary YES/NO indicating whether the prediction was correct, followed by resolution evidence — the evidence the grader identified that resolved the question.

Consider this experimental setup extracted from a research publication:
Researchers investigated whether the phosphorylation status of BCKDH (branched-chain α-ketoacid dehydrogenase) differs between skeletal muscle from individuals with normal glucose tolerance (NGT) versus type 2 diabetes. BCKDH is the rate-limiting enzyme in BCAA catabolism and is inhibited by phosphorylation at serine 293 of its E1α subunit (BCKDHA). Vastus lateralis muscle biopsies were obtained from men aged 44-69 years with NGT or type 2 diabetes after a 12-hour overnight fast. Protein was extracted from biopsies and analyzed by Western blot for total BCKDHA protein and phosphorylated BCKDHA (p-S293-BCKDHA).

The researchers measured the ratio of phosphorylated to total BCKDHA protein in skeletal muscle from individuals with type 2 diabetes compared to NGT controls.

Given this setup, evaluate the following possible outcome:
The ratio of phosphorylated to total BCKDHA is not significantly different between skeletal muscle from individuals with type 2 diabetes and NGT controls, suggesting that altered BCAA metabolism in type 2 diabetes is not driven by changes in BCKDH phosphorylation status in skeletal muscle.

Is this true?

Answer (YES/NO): YES